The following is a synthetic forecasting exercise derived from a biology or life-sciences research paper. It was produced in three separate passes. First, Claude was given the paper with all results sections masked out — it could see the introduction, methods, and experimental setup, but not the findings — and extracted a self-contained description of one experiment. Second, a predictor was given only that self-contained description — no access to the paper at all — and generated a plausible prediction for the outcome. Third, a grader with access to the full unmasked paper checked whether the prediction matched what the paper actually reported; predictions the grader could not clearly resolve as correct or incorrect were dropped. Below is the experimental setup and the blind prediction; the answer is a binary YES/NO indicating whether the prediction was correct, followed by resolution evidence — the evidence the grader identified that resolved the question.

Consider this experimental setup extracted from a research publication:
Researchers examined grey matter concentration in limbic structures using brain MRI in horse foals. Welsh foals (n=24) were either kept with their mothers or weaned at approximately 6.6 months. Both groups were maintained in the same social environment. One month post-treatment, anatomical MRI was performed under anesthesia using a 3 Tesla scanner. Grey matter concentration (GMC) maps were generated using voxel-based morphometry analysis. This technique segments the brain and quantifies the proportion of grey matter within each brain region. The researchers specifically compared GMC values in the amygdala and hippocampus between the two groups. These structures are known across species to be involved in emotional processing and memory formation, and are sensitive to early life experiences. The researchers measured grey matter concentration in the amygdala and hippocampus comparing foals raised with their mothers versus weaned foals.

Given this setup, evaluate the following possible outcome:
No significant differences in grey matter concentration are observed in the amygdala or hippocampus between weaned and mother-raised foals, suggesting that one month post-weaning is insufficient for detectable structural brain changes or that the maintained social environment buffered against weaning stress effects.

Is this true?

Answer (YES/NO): NO